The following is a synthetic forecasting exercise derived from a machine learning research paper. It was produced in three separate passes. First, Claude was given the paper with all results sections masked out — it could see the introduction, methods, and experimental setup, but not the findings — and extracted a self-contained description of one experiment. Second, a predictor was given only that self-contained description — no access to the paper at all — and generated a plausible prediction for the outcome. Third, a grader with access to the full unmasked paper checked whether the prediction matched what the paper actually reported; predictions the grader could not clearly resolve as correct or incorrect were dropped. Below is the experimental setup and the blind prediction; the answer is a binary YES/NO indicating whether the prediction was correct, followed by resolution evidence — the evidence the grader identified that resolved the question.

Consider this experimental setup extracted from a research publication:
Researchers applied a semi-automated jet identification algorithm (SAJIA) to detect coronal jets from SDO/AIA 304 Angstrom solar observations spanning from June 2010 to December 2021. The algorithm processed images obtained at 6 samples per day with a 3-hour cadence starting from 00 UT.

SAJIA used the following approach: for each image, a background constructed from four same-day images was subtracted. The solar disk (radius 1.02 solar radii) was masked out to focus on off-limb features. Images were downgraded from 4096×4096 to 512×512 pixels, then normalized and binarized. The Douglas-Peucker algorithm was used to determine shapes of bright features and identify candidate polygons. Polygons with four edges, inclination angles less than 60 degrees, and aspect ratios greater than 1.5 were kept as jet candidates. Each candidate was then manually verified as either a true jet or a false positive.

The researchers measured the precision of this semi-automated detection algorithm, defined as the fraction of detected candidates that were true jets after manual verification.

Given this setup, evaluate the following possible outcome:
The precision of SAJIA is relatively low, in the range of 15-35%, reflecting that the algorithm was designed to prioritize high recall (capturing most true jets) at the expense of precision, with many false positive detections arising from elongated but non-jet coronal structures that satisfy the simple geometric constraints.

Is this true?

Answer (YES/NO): YES